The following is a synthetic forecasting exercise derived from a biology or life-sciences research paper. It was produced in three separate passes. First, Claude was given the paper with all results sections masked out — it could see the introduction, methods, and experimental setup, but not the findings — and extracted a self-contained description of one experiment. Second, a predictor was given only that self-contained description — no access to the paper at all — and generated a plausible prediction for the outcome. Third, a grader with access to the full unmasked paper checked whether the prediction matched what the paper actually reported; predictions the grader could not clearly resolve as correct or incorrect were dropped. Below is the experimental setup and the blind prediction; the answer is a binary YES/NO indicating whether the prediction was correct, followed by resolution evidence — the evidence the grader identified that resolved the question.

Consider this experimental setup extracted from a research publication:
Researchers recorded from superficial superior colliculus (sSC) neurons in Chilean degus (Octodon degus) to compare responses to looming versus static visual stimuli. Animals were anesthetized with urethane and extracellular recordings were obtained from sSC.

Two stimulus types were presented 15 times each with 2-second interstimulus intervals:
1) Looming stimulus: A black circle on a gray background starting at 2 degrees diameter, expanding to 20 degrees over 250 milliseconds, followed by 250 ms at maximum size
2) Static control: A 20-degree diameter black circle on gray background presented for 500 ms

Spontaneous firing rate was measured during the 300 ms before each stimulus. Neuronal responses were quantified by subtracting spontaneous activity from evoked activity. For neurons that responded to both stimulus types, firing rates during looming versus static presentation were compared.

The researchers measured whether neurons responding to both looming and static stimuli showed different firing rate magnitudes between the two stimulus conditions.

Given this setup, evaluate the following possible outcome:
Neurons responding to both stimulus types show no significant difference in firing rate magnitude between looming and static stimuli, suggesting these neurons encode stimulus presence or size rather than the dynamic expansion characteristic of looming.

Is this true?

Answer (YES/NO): NO